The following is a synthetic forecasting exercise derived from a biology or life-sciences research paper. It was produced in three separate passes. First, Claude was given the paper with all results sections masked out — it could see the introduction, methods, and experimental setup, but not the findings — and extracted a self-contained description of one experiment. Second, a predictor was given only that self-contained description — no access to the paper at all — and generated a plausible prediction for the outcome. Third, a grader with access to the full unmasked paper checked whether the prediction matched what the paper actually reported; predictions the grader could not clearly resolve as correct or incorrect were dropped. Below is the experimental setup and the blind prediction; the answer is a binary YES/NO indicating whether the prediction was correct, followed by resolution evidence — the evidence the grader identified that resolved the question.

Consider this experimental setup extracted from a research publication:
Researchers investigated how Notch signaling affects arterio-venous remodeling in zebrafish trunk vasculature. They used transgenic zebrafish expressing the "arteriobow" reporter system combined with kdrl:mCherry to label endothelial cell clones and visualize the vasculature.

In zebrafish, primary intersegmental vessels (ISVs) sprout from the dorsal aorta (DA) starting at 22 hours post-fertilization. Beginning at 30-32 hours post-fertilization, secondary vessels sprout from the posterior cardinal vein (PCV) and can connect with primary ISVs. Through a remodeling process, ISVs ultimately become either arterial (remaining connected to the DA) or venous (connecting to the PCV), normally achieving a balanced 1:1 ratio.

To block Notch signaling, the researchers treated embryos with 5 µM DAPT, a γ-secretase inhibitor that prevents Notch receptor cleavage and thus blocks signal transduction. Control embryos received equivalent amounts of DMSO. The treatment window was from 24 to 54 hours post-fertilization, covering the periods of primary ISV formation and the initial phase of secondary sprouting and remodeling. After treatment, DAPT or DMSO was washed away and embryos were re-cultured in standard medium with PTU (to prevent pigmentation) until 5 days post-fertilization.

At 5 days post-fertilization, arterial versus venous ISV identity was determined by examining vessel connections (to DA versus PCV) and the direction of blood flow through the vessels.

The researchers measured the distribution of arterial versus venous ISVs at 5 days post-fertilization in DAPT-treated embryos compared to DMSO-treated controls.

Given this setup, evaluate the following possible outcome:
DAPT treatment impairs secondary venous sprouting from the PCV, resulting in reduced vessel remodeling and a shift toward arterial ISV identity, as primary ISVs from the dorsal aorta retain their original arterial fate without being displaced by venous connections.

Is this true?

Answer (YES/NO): NO